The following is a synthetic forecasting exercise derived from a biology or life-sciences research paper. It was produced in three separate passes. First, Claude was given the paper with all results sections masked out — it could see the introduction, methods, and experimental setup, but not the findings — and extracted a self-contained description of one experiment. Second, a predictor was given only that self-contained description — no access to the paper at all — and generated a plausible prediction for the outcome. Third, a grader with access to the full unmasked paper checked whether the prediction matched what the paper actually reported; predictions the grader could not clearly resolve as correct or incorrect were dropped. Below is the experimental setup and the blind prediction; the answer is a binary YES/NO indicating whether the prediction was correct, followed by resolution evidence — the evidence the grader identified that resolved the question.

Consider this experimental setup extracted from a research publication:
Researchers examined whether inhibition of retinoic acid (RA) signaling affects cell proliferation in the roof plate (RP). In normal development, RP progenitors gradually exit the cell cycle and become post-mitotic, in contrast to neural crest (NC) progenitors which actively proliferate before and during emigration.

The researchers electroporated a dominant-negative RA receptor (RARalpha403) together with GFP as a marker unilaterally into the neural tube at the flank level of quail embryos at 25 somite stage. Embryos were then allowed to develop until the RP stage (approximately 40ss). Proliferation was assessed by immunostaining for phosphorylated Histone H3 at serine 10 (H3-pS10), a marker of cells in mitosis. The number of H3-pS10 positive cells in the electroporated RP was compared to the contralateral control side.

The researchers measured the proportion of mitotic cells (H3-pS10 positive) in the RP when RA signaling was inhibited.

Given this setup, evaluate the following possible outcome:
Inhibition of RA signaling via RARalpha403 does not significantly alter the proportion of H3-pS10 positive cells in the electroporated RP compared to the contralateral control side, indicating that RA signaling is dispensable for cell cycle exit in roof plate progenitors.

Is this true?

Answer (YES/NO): NO